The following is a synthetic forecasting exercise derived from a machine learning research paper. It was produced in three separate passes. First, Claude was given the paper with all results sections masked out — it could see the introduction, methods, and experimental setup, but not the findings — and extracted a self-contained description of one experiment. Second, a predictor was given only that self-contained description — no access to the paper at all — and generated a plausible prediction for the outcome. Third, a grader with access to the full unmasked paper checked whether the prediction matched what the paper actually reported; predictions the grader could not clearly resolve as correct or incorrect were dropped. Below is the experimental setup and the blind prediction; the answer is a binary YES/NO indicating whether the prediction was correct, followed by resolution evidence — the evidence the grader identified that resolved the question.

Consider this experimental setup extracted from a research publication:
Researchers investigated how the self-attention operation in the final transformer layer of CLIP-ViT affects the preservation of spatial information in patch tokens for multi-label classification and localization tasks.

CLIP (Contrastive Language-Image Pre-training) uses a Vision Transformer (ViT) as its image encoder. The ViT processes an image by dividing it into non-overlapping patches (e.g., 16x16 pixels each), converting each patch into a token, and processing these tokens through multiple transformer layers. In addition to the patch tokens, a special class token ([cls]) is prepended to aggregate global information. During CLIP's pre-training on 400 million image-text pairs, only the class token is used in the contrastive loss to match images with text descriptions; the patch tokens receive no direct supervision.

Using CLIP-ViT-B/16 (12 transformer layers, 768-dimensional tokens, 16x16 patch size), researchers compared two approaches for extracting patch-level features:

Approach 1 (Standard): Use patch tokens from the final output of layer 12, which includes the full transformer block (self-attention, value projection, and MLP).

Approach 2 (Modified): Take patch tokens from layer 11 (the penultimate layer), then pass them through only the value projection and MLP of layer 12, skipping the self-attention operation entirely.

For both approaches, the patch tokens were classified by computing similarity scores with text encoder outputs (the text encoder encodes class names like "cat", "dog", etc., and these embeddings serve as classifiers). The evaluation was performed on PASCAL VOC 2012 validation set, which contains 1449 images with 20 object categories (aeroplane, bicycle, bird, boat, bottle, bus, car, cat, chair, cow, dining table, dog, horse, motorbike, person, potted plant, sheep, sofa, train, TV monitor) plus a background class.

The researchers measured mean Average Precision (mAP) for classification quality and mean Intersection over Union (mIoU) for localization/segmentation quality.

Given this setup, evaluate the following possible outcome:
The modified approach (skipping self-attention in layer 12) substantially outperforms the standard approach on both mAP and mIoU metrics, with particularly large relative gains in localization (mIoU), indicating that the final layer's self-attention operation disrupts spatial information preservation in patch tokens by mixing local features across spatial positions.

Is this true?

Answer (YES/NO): YES